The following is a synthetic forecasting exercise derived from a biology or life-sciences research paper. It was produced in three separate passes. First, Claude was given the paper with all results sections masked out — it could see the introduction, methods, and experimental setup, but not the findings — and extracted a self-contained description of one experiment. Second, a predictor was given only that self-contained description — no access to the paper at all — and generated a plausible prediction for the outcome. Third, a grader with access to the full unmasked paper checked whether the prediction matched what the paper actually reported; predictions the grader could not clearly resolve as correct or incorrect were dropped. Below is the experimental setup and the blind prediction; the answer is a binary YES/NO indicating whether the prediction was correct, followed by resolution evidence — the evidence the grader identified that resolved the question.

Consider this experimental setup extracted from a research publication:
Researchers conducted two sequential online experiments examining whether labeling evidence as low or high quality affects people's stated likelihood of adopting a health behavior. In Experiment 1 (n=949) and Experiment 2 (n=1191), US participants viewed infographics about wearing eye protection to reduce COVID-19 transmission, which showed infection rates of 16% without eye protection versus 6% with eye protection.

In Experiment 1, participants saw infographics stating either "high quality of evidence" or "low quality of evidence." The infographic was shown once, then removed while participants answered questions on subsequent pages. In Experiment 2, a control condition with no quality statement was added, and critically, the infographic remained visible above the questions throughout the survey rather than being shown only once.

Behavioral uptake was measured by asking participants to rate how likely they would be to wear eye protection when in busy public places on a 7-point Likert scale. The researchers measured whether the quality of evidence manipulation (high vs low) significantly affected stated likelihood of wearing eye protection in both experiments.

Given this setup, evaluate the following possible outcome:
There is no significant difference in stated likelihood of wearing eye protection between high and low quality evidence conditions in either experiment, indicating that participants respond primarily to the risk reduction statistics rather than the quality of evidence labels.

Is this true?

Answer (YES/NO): NO